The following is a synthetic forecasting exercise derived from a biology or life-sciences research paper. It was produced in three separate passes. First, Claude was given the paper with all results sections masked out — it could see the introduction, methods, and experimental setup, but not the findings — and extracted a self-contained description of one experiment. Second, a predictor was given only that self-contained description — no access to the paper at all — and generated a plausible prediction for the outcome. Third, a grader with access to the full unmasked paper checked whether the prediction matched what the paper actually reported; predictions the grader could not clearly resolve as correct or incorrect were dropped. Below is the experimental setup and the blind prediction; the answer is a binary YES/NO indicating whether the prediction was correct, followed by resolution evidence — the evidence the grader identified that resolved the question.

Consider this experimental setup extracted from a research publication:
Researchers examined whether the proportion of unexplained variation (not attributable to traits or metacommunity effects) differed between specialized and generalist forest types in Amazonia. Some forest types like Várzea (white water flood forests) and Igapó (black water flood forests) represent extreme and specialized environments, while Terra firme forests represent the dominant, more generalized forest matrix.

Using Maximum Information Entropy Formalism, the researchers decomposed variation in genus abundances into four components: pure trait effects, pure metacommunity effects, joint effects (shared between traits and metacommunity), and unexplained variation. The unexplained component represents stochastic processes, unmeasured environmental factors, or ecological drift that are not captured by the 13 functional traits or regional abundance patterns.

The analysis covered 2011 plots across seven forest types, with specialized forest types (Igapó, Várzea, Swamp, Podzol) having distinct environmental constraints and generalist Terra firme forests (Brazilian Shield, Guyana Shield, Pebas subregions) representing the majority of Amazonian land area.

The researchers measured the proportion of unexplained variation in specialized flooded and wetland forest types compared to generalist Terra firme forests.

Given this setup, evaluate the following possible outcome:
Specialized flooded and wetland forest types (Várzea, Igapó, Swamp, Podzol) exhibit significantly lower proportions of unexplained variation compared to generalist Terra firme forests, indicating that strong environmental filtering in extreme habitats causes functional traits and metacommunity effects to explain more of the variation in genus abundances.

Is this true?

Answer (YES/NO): NO